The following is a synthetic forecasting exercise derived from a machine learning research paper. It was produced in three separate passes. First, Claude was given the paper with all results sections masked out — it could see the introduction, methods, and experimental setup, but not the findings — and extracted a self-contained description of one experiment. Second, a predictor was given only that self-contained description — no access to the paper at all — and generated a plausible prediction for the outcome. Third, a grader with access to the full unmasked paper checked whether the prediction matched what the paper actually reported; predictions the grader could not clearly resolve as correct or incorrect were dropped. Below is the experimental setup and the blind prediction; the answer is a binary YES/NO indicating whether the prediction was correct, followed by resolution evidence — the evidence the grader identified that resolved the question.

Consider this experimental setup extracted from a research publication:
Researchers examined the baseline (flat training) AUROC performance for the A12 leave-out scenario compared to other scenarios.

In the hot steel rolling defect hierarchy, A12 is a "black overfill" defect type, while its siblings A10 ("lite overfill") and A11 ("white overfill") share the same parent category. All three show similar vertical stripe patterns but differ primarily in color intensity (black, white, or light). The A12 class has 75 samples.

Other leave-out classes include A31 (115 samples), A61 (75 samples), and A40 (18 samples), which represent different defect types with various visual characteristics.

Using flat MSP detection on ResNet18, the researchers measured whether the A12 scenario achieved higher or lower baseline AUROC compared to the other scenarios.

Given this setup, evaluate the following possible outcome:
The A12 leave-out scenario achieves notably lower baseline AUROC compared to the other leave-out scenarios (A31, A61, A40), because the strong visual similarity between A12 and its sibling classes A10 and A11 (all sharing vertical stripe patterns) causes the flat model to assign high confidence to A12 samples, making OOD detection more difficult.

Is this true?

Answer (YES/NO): NO